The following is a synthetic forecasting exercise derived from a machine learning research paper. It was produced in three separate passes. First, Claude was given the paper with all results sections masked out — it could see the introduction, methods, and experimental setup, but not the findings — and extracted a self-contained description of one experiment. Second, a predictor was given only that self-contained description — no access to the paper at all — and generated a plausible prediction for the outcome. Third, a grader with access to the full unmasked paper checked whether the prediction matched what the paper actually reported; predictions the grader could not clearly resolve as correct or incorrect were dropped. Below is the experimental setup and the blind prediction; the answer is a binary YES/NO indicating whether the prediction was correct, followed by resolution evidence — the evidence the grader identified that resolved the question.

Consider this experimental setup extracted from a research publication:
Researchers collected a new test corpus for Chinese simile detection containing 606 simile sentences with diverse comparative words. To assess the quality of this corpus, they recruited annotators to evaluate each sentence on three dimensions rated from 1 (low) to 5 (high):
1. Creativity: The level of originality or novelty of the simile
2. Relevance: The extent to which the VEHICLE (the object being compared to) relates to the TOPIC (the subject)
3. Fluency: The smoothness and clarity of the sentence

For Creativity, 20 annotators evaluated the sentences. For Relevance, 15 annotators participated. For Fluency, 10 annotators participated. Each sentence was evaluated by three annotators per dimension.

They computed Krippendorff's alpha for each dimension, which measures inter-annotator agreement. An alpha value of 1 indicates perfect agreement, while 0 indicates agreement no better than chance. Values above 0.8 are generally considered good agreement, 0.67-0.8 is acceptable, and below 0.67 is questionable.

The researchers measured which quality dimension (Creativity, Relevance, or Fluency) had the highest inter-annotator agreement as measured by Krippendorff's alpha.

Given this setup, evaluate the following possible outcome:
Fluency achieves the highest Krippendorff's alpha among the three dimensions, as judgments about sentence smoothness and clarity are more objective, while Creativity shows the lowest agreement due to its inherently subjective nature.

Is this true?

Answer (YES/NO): NO